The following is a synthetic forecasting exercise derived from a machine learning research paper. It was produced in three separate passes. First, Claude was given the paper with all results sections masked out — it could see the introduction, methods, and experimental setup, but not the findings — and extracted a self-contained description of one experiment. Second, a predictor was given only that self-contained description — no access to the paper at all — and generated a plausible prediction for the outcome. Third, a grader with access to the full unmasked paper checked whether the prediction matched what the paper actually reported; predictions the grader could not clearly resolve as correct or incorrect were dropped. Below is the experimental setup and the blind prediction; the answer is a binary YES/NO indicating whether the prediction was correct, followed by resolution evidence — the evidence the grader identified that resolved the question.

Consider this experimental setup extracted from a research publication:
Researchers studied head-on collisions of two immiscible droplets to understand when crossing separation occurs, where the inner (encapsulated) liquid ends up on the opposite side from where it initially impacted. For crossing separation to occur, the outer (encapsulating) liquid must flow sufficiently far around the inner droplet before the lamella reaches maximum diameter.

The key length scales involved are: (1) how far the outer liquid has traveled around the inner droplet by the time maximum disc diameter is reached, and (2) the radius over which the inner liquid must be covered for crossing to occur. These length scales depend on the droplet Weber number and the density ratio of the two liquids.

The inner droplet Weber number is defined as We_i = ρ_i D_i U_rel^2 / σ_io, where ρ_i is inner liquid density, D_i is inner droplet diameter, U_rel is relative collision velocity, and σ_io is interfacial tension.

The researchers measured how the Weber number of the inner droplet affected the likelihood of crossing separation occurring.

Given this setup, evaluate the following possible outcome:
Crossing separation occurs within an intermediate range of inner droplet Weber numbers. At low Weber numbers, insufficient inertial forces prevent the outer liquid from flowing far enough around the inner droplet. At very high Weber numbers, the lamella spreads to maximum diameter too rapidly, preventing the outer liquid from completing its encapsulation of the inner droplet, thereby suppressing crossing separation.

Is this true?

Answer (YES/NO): NO